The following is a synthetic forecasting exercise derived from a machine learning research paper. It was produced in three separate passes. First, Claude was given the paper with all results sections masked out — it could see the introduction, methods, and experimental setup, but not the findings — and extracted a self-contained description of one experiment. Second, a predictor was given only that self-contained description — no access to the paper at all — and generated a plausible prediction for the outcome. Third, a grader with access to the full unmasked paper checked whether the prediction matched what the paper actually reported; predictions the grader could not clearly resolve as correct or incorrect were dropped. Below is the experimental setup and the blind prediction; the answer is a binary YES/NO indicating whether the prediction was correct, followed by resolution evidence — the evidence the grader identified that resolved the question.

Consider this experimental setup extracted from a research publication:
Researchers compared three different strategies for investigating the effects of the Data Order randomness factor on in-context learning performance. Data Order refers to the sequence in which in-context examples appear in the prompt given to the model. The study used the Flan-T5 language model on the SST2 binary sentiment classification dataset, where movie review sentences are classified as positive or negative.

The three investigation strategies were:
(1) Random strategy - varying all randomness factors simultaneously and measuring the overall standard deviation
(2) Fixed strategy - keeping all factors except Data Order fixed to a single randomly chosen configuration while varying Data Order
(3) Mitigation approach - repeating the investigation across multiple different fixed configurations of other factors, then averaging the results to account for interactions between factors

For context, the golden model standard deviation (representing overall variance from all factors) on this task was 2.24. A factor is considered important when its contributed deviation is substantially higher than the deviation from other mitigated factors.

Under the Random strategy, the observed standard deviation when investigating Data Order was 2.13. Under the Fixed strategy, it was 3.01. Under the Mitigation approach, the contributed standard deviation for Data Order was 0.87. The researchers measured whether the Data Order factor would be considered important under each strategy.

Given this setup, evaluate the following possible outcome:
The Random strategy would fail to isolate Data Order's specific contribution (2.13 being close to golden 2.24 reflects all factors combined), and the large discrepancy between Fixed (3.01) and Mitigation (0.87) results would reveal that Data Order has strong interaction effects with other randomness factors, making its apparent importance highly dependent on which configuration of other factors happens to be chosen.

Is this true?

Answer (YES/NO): YES